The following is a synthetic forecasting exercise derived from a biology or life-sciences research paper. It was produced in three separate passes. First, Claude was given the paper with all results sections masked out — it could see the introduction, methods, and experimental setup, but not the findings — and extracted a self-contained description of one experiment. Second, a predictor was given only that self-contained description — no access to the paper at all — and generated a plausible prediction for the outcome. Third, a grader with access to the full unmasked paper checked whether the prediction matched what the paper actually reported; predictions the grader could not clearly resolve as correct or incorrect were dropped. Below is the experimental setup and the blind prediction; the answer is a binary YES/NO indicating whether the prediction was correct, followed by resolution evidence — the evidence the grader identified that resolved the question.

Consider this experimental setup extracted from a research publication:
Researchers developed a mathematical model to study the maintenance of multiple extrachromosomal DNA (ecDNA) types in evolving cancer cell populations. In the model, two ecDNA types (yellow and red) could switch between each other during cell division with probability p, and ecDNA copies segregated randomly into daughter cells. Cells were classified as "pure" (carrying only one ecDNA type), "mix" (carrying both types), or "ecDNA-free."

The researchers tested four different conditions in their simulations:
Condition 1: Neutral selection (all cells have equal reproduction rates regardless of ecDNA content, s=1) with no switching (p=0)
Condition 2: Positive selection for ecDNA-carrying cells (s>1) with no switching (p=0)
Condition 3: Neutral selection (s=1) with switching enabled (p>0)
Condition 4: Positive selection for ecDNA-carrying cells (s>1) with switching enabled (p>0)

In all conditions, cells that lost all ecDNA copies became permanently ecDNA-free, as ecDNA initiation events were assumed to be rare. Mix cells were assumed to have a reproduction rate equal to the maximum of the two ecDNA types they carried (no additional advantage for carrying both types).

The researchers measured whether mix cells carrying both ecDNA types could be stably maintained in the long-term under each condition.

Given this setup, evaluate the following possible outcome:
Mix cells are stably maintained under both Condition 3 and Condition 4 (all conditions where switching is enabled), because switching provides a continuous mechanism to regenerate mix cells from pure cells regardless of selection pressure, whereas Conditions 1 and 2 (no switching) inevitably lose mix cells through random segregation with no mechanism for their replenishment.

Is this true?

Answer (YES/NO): NO